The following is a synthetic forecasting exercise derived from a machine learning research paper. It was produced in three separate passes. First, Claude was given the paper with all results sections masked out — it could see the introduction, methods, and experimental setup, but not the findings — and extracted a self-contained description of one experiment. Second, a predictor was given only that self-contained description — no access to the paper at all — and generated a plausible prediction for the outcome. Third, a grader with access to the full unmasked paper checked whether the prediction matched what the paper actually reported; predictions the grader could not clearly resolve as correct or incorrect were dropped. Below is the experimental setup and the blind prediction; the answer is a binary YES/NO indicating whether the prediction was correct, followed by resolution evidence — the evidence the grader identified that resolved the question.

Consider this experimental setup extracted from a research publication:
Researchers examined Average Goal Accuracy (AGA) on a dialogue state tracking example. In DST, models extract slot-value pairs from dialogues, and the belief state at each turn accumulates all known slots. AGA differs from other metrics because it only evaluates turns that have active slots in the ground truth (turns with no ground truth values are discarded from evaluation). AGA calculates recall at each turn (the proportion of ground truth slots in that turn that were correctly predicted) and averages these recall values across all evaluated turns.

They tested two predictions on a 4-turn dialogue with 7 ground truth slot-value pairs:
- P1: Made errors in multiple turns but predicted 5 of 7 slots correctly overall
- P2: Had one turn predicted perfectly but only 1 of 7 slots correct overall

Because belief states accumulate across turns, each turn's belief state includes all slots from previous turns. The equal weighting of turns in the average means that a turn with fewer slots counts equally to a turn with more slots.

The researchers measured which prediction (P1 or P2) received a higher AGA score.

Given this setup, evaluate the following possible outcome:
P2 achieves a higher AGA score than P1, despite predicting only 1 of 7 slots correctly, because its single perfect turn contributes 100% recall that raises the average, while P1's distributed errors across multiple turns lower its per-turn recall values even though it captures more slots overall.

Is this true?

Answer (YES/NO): YES